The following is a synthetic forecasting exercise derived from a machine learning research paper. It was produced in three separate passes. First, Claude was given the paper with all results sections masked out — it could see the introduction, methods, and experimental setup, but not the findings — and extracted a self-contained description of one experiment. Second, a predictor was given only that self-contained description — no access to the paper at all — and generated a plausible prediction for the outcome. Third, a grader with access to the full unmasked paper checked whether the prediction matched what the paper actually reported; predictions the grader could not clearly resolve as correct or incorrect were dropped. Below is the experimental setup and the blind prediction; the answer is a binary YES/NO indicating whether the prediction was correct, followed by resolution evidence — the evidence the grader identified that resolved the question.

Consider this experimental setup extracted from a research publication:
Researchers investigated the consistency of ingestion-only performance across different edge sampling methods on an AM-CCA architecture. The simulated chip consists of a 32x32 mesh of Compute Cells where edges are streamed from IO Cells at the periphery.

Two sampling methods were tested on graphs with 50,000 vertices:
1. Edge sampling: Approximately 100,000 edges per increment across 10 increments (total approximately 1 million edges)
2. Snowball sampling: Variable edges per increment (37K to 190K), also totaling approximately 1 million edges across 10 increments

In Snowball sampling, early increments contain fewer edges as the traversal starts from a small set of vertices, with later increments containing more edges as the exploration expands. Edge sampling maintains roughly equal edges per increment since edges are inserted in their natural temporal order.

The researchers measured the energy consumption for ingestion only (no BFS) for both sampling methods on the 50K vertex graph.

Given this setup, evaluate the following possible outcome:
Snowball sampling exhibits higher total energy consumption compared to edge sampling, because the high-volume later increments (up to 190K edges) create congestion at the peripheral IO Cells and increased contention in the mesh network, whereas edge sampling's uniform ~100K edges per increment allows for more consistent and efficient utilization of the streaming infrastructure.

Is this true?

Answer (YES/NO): NO